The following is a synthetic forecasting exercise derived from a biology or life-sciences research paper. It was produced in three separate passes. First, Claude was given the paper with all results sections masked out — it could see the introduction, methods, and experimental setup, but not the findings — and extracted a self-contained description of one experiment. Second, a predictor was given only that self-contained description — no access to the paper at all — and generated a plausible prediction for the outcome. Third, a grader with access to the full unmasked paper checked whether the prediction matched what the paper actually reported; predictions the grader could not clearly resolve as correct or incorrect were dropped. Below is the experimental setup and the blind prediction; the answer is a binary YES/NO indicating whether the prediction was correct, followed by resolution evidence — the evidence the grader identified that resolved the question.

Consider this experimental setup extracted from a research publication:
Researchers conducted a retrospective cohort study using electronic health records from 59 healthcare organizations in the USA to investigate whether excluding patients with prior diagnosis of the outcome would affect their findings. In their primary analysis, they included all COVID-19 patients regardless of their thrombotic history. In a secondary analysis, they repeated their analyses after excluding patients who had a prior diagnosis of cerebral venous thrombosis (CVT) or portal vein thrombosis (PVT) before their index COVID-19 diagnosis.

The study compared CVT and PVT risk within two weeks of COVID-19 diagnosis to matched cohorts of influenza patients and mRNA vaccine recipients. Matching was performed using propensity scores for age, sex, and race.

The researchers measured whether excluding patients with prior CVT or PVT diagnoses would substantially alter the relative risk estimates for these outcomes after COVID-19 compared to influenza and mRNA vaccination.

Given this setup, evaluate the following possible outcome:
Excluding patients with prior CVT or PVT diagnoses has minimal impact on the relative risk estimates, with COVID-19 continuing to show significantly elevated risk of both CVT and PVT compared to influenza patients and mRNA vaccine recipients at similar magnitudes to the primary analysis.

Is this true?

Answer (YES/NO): YES